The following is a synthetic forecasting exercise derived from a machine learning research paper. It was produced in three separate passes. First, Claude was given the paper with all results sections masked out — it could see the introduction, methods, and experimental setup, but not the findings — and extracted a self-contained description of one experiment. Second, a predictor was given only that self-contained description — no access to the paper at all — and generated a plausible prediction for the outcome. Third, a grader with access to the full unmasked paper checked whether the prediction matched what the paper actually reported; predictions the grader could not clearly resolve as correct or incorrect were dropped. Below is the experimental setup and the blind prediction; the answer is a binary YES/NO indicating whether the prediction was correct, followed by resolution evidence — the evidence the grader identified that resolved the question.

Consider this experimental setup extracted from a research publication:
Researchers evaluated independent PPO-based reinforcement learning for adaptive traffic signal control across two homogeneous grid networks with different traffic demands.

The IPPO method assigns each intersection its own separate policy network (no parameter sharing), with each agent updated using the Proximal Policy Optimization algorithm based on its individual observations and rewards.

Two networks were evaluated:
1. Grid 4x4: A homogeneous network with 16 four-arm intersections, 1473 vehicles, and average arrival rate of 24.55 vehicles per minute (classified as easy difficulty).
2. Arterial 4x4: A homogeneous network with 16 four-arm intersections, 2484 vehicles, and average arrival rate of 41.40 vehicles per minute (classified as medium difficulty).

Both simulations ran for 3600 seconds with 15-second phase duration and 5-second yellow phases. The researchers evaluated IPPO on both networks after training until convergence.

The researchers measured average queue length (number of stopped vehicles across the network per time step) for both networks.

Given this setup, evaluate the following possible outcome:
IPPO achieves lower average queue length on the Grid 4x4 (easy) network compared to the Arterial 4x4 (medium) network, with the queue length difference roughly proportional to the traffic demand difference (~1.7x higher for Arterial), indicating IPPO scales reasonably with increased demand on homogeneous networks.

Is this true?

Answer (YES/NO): NO